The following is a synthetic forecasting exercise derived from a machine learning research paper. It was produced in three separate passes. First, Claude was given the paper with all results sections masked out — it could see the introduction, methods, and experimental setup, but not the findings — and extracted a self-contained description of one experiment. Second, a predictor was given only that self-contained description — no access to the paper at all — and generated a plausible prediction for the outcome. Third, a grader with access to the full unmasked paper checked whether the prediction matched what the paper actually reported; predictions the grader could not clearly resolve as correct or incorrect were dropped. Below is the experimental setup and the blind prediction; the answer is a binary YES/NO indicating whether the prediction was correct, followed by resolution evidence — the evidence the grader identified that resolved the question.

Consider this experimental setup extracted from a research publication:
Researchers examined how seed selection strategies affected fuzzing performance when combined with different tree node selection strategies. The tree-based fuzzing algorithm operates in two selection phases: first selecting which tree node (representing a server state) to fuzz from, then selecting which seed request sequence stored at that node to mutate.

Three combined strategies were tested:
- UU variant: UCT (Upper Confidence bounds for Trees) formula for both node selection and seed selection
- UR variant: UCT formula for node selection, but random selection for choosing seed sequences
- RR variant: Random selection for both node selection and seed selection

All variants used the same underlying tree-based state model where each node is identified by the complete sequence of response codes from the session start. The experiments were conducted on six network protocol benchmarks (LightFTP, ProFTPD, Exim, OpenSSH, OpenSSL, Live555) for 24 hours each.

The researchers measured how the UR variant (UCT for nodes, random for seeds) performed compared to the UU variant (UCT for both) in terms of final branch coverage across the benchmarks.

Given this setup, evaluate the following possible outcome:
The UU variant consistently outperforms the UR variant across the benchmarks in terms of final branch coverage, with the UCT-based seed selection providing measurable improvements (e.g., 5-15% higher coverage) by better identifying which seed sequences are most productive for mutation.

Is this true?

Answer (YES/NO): NO